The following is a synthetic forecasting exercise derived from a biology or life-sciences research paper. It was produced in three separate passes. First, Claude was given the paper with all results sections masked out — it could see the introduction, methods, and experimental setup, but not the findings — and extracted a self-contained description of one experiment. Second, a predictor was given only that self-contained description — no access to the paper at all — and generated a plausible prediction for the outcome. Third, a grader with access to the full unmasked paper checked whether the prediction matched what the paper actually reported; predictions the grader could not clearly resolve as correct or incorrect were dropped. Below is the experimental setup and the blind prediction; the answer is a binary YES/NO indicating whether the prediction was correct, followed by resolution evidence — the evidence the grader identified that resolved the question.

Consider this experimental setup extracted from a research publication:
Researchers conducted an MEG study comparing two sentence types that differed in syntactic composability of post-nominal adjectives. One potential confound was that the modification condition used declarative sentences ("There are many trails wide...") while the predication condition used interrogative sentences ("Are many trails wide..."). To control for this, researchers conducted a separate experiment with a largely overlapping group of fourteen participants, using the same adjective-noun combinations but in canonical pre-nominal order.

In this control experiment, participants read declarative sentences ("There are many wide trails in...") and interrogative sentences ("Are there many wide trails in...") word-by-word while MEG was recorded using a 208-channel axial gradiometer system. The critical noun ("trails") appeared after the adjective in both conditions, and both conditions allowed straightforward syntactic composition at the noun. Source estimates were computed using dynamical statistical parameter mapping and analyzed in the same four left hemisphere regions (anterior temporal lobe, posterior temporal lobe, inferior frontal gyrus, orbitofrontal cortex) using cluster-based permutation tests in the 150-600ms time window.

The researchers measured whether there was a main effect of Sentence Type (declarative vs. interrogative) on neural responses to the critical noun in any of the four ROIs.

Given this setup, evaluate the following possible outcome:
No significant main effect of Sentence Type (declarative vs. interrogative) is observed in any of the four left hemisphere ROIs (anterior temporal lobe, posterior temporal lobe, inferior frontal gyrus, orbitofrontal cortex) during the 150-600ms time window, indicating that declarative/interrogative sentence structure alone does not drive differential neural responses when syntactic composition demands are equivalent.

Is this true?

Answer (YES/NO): YES